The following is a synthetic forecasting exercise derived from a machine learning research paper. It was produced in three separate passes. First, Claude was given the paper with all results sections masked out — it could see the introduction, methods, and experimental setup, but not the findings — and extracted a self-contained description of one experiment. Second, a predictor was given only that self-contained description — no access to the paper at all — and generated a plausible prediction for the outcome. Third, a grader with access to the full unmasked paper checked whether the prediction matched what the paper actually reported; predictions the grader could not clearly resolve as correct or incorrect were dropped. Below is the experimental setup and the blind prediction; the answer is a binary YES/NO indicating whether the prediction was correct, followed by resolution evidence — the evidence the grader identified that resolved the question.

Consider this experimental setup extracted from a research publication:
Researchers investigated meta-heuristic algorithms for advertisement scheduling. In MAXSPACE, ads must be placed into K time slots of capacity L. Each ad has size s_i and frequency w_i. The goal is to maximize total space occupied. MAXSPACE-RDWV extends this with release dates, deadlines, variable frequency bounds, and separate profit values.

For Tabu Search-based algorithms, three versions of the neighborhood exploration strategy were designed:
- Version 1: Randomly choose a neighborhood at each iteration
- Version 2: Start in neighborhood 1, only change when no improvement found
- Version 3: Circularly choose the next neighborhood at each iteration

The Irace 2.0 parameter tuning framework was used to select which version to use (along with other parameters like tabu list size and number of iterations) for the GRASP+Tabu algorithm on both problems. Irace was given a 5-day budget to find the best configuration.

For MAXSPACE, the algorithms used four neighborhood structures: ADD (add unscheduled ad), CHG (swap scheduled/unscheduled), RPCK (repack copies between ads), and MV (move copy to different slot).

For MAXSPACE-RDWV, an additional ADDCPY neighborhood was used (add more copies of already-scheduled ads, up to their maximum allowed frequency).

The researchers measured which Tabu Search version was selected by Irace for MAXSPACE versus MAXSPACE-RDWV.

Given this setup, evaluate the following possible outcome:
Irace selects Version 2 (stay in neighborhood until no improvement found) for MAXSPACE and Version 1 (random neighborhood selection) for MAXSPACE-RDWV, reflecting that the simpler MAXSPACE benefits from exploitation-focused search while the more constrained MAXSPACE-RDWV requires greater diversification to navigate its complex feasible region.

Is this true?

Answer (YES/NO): NO